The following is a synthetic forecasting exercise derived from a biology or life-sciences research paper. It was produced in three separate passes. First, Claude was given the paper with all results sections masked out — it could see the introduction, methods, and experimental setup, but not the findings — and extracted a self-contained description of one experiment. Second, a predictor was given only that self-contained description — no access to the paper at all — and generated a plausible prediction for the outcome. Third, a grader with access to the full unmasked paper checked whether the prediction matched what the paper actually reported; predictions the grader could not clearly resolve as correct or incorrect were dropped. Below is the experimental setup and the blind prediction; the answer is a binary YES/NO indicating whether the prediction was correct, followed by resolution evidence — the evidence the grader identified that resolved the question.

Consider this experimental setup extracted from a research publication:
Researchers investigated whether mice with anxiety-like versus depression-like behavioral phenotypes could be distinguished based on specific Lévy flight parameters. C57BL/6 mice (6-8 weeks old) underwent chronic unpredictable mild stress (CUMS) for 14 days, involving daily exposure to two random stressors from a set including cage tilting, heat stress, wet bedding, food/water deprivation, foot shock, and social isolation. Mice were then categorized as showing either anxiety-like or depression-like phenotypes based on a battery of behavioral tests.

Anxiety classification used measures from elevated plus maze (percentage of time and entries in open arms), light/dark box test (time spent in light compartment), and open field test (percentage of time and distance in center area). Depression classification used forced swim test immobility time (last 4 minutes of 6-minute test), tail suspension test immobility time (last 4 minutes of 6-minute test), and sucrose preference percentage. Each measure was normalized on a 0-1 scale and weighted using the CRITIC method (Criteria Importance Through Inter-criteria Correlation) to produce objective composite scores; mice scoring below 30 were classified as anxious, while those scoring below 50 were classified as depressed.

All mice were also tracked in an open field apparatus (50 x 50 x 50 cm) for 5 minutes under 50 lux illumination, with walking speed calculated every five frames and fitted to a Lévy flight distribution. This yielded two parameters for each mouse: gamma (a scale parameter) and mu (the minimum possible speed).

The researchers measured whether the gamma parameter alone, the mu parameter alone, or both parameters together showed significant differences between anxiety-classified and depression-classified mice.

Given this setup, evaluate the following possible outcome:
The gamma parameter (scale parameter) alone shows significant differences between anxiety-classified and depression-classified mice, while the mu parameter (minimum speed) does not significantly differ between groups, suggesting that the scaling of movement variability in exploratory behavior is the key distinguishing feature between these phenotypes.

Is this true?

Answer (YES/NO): NO